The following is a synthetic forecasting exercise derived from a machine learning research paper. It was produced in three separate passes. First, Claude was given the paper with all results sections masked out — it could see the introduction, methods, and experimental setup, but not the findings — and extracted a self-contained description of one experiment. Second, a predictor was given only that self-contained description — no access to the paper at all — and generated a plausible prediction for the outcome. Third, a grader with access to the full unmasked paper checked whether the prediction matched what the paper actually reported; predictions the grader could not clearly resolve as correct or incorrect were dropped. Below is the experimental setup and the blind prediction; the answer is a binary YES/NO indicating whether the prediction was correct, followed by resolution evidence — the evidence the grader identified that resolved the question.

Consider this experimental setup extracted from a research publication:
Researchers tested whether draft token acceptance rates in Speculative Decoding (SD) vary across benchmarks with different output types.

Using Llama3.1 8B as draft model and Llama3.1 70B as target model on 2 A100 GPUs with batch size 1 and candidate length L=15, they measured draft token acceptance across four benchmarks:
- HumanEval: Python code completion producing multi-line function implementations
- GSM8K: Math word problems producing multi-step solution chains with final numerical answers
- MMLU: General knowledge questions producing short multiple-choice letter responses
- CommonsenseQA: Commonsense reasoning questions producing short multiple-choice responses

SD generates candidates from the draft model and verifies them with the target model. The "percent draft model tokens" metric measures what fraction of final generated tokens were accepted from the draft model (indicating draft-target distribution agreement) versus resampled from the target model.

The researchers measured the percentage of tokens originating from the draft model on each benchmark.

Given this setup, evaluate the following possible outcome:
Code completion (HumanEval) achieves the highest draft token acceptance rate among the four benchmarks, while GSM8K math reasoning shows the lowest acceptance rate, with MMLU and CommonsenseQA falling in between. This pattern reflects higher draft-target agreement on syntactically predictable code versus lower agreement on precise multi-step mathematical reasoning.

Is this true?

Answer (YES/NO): NO